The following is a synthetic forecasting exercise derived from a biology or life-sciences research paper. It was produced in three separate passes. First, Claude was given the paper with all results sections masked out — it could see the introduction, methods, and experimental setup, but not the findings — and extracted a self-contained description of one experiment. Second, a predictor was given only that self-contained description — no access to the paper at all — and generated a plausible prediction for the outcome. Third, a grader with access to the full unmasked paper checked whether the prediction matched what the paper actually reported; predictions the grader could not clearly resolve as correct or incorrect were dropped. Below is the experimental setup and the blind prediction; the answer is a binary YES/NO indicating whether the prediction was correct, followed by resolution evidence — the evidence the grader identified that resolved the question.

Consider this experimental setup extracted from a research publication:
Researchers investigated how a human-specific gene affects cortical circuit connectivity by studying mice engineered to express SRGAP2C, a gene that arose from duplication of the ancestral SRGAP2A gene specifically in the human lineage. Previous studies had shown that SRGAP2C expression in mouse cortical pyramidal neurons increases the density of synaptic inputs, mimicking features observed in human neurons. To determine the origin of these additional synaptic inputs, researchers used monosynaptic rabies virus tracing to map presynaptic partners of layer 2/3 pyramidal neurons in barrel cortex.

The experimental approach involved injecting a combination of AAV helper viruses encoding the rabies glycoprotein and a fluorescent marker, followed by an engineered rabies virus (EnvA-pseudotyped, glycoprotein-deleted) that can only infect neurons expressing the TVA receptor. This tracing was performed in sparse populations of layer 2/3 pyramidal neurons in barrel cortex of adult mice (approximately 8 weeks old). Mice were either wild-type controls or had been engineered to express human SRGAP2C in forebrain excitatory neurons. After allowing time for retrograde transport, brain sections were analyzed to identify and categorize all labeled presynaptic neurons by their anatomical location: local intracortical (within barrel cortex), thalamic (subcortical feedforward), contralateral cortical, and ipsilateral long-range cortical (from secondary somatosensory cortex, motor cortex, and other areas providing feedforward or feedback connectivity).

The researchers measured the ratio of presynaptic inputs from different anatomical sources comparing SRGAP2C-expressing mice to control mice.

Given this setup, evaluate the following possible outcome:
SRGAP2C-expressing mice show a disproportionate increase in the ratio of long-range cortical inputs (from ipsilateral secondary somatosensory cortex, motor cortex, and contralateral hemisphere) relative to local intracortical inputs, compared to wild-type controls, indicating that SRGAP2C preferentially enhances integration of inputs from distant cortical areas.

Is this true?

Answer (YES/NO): NO